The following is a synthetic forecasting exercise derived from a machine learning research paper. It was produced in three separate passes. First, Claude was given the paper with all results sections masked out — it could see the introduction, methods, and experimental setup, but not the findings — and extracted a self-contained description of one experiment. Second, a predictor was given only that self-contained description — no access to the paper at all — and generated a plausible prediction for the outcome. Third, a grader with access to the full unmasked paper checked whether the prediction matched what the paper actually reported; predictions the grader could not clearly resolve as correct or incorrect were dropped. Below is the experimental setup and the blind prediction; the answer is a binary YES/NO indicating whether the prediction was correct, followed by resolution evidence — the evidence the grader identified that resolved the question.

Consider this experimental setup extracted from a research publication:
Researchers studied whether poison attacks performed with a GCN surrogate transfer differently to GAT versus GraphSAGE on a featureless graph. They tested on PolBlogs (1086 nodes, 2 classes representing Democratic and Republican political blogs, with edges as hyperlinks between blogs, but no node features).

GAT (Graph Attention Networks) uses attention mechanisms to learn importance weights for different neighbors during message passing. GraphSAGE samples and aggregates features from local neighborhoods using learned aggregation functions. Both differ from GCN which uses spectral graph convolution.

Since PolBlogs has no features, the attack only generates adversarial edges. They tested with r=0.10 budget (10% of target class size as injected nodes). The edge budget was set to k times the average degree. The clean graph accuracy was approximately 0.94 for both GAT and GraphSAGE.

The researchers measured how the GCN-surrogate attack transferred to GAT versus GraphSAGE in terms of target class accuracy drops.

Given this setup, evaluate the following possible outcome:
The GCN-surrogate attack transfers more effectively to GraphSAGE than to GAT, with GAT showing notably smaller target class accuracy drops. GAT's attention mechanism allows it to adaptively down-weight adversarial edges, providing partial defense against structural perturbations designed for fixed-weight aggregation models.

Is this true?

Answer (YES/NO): YES